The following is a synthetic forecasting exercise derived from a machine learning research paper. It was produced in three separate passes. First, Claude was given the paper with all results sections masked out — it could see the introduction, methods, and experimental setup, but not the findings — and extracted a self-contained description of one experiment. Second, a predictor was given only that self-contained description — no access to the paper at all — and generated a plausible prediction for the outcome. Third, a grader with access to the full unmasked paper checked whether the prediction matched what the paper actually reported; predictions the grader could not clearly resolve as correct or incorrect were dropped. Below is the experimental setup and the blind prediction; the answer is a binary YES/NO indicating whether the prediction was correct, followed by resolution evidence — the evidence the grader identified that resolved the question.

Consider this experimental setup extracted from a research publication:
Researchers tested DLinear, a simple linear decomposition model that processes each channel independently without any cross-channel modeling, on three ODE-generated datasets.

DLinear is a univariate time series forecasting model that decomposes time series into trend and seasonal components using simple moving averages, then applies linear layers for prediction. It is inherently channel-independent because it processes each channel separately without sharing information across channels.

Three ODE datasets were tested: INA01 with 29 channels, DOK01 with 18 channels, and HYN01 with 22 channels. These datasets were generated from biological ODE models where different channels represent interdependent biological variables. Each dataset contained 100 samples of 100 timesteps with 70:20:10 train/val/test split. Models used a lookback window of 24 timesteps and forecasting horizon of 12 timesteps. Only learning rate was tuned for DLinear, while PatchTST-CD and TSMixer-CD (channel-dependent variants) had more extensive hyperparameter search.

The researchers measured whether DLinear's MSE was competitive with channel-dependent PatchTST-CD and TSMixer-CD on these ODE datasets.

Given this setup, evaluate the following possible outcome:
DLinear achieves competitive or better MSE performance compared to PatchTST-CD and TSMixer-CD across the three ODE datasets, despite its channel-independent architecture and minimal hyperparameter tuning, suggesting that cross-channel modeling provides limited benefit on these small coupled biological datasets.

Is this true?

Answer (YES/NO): NO